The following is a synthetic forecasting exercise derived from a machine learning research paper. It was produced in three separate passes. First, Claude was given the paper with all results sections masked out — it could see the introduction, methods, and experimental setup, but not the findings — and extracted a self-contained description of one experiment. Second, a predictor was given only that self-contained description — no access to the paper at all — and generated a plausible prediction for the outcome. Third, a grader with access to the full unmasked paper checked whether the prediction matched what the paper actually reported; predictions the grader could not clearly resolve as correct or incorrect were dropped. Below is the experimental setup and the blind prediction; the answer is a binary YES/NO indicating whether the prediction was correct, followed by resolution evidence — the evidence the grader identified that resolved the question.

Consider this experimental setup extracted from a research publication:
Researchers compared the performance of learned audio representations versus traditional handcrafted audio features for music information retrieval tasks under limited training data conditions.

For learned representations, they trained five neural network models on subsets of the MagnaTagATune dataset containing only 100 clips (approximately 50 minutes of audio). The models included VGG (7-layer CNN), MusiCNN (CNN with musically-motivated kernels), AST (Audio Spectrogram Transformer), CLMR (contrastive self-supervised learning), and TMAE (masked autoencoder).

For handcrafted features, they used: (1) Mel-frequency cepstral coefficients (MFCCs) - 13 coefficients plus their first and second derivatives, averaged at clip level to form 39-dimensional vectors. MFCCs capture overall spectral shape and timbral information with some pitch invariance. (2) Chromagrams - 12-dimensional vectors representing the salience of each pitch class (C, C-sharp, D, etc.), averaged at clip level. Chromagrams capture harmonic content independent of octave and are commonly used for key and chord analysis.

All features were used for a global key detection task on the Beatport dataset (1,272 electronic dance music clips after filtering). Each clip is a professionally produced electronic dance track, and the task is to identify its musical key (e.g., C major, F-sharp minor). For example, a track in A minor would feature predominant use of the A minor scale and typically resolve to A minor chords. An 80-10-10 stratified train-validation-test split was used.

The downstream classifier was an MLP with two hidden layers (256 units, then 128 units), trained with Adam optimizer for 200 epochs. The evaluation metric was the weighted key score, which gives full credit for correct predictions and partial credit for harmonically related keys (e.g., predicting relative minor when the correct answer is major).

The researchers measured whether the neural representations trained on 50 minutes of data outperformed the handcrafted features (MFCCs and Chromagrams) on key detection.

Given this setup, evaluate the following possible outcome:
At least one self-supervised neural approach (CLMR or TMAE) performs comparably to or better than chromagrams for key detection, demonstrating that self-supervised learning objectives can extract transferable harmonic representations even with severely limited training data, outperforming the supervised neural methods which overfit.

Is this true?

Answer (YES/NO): NO